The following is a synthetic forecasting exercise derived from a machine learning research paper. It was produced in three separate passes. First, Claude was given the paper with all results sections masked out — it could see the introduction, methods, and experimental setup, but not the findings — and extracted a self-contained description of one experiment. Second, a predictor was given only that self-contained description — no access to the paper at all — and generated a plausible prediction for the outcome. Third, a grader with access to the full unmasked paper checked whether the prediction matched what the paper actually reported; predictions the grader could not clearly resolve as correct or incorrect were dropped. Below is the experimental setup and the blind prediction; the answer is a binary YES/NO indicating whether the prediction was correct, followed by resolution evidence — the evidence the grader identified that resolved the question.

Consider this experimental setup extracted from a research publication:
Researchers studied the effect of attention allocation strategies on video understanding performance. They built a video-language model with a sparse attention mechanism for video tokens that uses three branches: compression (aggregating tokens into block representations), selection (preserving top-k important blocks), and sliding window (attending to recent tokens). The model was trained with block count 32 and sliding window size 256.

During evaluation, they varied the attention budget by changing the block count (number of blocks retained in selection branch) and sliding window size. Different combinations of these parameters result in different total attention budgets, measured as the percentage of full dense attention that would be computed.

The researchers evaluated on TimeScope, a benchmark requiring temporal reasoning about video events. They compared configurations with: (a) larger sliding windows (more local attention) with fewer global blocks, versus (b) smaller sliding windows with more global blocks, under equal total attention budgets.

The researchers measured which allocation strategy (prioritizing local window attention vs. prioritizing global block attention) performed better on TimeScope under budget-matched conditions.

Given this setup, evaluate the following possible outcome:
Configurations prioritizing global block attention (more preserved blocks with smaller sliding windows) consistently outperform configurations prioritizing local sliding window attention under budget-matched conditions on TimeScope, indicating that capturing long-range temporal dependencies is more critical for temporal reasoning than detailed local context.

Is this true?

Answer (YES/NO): YES